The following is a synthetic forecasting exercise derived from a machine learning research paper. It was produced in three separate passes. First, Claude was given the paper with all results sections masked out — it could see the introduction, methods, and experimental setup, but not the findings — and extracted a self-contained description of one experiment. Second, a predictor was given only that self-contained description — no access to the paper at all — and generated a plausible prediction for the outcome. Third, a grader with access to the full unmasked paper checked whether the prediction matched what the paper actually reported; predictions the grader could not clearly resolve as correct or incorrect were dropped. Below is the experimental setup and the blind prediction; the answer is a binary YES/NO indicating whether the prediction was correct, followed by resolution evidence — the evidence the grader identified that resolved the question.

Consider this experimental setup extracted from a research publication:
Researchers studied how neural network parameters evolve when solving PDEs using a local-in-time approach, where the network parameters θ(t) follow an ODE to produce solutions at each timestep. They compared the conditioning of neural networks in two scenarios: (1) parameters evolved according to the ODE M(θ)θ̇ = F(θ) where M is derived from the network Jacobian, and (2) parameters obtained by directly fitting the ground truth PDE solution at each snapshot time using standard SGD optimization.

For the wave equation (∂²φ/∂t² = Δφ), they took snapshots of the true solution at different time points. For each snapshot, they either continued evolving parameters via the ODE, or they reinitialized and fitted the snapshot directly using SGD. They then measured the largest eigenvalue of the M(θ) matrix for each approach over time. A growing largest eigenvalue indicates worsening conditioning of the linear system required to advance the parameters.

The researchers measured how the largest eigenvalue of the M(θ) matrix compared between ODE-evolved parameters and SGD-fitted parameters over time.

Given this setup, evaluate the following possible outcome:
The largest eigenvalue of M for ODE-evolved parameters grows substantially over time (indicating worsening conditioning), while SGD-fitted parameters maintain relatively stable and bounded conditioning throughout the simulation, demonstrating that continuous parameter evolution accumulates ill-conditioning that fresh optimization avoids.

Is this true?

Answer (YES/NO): YES